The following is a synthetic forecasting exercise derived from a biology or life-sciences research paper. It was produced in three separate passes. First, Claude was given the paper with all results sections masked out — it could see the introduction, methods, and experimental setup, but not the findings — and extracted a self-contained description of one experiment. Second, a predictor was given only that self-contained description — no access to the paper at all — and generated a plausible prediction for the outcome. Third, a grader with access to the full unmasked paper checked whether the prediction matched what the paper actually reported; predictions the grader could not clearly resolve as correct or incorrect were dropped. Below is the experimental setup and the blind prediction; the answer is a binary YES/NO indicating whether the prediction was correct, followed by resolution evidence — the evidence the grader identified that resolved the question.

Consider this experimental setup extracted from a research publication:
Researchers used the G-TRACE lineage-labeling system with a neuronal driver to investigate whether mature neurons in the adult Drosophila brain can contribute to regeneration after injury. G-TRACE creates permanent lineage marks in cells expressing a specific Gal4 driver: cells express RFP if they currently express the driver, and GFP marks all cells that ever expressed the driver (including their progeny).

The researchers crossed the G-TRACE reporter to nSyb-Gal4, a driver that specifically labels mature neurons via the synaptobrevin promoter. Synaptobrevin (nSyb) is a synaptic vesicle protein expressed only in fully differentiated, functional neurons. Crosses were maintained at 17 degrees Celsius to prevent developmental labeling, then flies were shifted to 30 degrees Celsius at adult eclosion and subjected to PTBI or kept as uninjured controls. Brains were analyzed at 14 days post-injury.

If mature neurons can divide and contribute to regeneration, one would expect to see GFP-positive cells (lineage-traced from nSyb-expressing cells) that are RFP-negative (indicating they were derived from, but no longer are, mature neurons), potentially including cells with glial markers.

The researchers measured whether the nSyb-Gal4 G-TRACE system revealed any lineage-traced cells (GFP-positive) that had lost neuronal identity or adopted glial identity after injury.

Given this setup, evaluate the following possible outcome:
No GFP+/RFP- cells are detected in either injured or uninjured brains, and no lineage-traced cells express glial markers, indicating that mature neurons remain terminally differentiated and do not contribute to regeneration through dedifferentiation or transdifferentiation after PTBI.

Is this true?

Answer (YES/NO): YES